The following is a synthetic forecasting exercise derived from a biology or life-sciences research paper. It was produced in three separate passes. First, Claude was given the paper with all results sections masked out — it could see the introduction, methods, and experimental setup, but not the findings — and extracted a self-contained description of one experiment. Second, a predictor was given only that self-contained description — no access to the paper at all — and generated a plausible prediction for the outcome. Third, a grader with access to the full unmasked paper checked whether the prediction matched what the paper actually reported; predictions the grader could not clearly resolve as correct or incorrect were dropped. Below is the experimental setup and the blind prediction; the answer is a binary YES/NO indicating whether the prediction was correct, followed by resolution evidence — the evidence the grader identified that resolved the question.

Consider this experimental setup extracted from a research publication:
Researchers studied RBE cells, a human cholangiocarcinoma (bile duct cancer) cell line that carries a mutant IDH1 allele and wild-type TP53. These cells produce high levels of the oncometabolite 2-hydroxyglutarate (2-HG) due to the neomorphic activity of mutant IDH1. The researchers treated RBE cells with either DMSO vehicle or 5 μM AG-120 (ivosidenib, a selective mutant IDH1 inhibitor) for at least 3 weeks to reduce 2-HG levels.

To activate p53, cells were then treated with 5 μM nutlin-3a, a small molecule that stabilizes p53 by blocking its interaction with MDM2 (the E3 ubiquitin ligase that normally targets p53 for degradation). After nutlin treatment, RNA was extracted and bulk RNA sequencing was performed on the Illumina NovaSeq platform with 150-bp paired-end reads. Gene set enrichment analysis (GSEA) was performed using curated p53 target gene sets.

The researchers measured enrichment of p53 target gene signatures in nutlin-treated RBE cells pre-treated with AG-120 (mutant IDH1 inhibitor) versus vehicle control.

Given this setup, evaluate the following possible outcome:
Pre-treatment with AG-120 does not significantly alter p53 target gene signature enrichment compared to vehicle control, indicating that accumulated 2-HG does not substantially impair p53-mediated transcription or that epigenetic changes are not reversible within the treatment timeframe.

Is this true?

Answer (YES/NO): NO